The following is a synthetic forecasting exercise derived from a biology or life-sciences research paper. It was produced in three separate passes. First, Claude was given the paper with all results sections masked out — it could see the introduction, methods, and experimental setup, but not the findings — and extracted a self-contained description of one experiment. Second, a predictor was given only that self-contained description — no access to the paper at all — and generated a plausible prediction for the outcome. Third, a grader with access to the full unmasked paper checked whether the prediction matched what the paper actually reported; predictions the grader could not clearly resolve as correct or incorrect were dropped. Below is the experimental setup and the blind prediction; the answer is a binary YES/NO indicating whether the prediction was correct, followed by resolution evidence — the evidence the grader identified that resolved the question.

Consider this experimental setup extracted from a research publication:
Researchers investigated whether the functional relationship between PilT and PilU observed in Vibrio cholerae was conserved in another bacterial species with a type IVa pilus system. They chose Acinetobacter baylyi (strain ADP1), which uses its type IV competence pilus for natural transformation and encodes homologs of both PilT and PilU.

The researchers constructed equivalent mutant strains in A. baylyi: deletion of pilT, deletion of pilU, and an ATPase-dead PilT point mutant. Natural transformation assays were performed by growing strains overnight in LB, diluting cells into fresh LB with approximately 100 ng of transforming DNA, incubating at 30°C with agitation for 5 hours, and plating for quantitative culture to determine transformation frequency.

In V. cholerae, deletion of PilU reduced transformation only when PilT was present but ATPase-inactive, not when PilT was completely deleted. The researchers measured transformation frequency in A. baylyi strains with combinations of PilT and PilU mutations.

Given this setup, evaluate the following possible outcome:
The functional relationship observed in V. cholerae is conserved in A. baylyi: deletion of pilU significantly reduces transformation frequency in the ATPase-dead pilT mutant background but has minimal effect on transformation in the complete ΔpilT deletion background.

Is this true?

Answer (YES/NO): YES